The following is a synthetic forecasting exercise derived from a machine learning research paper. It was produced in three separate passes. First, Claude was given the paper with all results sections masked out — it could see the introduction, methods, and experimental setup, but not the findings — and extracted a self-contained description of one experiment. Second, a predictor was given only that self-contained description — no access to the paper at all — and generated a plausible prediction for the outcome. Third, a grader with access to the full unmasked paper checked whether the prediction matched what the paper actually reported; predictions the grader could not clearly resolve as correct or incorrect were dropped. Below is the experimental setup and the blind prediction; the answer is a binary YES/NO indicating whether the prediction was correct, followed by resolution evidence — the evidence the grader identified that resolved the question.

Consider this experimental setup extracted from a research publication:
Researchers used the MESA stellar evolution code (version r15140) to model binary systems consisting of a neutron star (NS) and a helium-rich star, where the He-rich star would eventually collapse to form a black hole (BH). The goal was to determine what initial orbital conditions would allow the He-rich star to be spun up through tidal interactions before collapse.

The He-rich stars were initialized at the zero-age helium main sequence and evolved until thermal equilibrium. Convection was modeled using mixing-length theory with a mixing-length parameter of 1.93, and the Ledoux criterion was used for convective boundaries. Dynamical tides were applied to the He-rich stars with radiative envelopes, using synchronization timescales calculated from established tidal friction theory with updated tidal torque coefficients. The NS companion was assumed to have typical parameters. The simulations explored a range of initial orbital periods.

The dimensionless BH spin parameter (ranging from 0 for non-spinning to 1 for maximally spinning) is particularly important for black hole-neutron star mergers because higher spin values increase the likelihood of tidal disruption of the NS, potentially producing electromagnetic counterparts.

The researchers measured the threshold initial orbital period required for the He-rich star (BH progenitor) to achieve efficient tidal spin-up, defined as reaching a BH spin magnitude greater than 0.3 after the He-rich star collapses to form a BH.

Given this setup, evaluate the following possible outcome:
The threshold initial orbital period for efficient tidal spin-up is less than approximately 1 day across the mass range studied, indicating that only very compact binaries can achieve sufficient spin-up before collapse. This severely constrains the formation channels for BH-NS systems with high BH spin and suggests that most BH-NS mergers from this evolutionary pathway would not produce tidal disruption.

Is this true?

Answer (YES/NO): YES